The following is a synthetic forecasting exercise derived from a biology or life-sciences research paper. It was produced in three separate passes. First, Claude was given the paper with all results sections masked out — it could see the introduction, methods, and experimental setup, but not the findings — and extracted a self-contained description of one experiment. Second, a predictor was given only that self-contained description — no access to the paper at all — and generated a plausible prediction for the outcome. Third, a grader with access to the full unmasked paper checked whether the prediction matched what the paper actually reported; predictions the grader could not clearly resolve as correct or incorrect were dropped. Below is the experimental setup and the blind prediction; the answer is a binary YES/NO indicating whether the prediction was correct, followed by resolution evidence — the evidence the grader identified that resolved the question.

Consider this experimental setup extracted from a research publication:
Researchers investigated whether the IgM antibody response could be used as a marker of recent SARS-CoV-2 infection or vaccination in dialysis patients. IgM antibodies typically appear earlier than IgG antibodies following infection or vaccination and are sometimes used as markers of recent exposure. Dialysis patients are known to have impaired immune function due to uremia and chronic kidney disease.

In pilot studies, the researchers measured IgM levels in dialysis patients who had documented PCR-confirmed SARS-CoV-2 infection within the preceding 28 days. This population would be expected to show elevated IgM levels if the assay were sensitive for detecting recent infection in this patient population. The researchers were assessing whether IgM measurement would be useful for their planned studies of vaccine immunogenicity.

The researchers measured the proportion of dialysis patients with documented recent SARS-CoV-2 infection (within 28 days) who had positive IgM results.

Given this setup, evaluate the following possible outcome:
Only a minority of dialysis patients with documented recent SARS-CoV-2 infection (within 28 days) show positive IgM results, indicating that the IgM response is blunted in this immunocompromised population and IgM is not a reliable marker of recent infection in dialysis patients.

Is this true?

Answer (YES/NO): YES